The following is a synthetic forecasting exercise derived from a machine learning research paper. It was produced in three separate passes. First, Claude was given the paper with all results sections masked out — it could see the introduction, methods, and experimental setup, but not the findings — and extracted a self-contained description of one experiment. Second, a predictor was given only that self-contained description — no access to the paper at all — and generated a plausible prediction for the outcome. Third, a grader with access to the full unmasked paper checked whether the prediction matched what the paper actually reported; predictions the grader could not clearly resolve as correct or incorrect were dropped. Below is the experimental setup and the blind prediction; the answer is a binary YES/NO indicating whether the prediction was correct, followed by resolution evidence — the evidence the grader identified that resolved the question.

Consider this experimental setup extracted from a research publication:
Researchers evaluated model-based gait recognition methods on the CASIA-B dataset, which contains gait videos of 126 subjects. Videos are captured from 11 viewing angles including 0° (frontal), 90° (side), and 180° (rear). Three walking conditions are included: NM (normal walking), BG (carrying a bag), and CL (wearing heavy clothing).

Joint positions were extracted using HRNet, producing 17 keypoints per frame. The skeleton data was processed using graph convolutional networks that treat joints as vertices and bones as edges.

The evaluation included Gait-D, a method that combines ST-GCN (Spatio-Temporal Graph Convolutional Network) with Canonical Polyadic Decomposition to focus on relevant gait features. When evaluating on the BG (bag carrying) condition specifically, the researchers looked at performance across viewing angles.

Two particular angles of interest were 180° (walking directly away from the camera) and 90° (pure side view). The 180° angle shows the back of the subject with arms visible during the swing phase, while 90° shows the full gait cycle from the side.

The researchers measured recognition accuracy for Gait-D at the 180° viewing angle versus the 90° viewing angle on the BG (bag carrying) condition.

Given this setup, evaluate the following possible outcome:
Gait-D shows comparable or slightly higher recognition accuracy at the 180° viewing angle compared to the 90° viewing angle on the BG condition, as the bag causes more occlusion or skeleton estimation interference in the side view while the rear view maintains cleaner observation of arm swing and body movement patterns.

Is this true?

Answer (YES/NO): NO